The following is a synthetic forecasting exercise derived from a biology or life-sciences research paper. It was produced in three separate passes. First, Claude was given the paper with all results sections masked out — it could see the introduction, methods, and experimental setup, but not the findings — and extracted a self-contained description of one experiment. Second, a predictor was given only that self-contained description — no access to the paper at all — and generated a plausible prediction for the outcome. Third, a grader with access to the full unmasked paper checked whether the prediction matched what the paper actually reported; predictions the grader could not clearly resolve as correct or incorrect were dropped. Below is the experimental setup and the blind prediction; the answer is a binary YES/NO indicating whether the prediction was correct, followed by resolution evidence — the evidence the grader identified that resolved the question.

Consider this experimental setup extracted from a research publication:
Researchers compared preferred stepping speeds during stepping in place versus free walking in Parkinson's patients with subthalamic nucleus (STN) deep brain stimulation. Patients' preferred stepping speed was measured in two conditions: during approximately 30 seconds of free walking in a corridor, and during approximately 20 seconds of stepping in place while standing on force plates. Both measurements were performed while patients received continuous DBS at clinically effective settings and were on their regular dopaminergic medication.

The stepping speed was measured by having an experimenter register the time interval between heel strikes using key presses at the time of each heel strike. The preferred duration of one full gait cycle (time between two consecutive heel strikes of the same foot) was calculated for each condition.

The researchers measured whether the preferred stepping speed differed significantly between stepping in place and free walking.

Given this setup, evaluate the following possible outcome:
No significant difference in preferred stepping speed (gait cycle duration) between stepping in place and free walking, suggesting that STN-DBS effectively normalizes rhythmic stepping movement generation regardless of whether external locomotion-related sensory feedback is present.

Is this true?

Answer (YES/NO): YES